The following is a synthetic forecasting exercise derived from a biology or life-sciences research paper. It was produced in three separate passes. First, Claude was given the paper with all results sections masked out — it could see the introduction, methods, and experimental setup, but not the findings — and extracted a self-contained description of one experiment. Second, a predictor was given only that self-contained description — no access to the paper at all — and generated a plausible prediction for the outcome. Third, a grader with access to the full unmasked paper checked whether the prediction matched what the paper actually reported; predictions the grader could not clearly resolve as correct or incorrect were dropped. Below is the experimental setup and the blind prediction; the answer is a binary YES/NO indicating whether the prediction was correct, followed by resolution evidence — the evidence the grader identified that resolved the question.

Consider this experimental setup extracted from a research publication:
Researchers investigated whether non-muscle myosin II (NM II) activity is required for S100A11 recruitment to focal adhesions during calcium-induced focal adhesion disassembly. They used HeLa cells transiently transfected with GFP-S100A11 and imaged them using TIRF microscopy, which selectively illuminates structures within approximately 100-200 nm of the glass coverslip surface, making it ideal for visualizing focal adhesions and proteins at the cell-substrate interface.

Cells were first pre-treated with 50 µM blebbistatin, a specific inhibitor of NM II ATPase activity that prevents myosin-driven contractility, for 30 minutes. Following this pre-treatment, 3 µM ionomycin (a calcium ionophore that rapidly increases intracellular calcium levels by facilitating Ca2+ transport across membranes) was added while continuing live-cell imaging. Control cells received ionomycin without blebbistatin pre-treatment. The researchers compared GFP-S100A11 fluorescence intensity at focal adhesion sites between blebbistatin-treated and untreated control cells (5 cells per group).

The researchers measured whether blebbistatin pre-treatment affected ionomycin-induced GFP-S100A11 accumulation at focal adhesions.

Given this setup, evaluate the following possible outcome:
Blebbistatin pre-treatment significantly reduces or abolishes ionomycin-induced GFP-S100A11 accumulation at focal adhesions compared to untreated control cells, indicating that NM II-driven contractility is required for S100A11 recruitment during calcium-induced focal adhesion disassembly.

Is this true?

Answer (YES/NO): YES